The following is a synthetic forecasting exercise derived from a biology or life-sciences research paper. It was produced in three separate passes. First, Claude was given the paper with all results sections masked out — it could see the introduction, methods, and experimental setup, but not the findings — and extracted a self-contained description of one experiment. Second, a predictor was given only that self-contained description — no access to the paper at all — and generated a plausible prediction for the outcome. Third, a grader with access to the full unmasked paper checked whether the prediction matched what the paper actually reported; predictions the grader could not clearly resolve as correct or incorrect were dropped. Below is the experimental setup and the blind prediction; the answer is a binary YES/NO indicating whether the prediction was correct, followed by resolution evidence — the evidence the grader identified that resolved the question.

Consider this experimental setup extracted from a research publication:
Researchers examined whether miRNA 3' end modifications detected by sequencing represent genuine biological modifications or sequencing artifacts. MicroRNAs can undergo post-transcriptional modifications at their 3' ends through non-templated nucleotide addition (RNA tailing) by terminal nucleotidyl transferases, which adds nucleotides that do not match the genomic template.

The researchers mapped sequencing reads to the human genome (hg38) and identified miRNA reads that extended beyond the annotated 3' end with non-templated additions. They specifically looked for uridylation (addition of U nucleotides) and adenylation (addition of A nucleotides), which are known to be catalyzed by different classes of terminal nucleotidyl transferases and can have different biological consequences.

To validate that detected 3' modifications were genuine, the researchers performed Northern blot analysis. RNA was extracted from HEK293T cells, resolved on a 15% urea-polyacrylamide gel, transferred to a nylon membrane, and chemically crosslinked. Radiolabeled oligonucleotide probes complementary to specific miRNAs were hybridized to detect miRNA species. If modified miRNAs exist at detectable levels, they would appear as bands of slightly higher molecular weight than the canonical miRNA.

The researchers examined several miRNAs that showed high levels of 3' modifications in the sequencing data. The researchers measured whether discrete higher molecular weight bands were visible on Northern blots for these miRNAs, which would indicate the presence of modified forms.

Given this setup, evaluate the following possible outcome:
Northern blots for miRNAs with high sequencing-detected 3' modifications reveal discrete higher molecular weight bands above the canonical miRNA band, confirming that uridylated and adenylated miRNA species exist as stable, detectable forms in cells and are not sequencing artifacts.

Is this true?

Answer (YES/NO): NO